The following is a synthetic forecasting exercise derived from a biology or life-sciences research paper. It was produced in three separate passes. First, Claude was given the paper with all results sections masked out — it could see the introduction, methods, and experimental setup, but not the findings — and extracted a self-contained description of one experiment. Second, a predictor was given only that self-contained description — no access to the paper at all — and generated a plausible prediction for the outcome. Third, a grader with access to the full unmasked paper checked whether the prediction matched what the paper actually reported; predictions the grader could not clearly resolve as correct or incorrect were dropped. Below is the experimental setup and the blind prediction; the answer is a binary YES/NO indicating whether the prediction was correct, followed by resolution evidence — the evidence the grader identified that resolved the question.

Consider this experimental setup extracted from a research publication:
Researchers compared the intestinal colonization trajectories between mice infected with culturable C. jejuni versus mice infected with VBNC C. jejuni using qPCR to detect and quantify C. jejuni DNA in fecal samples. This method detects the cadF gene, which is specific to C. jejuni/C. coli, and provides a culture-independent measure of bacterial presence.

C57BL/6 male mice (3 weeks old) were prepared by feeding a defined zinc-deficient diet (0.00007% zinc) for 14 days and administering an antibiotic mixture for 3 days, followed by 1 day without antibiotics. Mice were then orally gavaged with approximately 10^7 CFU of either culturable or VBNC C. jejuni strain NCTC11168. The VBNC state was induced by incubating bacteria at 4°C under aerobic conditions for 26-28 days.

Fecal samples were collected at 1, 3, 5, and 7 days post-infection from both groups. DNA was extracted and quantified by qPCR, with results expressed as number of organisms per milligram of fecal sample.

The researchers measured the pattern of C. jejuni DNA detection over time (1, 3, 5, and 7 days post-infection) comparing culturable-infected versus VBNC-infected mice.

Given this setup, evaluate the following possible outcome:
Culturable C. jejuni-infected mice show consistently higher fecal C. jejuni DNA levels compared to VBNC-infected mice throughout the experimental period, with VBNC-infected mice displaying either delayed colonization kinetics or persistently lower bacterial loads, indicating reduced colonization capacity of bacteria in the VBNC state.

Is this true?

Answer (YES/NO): NO